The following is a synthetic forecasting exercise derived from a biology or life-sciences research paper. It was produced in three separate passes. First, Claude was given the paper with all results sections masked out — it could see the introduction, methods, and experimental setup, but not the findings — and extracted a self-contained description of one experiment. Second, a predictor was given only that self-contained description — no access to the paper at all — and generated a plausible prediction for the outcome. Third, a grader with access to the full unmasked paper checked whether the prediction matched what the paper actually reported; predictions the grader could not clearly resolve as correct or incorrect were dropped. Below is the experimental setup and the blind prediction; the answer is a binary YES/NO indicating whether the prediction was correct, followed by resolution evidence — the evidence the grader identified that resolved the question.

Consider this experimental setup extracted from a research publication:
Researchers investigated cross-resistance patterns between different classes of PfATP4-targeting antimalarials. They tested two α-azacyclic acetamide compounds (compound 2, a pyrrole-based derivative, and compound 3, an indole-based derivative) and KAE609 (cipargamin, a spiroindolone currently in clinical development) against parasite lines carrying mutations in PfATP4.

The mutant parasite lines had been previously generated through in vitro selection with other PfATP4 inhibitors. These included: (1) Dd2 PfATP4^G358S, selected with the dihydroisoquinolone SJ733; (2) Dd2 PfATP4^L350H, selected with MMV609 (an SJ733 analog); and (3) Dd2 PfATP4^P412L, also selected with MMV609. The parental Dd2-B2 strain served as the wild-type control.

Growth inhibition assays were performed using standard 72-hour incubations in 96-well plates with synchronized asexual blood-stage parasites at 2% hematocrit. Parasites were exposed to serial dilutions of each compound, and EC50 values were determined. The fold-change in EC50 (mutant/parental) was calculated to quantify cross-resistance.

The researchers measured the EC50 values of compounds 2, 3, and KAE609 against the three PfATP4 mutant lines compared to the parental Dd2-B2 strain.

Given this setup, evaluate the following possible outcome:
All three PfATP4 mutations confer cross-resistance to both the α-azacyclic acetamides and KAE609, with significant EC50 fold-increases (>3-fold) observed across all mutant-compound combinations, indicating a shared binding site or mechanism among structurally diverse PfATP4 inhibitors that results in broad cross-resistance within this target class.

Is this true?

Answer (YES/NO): NO